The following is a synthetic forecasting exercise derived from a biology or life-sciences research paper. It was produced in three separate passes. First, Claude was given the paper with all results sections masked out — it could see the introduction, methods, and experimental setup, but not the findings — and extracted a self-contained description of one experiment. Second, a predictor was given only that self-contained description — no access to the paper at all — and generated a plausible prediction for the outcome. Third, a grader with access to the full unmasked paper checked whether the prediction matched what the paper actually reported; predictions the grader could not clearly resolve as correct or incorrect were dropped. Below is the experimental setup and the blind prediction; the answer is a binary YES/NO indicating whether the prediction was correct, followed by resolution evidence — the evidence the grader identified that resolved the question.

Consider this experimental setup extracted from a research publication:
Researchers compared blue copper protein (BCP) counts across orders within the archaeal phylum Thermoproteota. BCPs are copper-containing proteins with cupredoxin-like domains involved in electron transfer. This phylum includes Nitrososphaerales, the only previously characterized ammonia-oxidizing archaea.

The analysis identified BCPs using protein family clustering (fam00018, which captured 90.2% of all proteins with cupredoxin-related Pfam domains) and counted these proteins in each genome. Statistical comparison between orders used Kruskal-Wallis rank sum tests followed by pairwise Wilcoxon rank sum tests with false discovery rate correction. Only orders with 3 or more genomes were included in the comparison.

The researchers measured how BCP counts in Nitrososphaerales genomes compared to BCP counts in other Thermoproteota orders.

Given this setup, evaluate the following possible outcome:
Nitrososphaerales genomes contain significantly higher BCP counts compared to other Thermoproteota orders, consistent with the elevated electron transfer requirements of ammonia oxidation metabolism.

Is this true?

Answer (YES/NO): YES